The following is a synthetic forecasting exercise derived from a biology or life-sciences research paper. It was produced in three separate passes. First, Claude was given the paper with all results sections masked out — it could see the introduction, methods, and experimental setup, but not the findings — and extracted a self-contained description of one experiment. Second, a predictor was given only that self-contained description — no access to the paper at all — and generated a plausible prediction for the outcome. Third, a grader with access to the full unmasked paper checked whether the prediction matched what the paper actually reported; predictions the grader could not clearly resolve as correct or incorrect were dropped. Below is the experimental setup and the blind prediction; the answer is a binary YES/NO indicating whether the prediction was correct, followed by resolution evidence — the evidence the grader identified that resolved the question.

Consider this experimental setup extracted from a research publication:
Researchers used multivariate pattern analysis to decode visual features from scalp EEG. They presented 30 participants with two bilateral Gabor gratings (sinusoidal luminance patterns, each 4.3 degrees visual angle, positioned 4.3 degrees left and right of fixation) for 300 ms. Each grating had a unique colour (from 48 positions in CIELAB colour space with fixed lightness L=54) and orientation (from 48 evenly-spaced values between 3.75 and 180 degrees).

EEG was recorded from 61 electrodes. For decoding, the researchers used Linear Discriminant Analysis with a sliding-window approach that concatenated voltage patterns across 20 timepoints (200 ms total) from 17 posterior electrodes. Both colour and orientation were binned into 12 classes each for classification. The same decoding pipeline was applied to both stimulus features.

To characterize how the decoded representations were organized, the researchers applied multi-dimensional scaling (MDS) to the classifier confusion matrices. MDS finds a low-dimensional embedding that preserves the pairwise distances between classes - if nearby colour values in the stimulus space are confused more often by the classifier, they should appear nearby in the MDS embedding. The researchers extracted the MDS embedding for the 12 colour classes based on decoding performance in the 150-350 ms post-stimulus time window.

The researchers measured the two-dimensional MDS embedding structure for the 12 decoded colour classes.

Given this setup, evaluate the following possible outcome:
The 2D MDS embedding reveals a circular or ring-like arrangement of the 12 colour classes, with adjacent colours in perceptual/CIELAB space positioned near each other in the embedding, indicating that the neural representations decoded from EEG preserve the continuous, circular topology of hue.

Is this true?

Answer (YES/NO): YES